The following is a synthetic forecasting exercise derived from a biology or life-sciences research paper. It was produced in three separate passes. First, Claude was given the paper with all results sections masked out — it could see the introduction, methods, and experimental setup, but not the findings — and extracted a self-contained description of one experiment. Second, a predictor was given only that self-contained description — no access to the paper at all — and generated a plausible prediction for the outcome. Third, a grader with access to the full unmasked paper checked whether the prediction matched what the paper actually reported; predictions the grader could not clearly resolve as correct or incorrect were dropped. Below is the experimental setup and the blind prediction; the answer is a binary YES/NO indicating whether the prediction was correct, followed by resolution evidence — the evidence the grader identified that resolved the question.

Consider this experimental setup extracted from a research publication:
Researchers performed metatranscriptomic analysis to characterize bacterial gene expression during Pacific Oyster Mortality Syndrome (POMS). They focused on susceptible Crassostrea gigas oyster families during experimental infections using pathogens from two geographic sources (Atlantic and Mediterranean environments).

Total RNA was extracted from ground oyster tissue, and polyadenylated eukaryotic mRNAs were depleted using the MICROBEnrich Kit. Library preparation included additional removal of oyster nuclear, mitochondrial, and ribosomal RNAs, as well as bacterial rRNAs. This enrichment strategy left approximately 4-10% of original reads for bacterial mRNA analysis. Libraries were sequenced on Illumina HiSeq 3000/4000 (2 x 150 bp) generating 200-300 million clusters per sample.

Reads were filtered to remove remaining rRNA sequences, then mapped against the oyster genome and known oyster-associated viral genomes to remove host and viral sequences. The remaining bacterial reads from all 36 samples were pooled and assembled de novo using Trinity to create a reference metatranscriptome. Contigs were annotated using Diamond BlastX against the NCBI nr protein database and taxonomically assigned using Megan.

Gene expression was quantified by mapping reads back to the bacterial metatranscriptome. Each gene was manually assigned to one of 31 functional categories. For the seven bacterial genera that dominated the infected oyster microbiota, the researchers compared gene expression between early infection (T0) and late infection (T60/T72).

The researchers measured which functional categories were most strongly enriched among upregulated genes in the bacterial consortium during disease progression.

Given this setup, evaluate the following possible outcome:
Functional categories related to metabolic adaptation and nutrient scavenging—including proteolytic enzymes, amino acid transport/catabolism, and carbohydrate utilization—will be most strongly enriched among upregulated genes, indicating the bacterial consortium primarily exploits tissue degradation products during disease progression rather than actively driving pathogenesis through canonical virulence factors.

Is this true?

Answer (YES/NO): NO